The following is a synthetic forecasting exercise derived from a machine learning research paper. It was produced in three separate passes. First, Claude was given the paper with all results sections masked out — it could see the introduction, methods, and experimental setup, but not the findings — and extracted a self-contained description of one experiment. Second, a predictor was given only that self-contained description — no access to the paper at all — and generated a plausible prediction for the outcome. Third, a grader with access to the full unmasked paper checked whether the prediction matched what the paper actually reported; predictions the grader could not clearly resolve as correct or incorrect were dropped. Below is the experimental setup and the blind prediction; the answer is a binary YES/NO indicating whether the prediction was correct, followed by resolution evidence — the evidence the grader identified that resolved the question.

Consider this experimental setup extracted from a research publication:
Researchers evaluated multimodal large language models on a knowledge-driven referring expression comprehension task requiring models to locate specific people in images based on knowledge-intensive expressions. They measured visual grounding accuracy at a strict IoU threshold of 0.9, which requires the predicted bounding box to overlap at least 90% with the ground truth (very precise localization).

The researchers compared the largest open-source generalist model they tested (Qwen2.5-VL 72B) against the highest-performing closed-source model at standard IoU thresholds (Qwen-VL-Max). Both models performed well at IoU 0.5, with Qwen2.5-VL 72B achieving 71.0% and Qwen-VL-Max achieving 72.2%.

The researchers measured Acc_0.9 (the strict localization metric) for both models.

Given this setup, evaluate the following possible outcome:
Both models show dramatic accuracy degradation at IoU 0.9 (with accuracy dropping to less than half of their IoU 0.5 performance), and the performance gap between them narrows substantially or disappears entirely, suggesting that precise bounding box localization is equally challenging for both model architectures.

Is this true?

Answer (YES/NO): NO